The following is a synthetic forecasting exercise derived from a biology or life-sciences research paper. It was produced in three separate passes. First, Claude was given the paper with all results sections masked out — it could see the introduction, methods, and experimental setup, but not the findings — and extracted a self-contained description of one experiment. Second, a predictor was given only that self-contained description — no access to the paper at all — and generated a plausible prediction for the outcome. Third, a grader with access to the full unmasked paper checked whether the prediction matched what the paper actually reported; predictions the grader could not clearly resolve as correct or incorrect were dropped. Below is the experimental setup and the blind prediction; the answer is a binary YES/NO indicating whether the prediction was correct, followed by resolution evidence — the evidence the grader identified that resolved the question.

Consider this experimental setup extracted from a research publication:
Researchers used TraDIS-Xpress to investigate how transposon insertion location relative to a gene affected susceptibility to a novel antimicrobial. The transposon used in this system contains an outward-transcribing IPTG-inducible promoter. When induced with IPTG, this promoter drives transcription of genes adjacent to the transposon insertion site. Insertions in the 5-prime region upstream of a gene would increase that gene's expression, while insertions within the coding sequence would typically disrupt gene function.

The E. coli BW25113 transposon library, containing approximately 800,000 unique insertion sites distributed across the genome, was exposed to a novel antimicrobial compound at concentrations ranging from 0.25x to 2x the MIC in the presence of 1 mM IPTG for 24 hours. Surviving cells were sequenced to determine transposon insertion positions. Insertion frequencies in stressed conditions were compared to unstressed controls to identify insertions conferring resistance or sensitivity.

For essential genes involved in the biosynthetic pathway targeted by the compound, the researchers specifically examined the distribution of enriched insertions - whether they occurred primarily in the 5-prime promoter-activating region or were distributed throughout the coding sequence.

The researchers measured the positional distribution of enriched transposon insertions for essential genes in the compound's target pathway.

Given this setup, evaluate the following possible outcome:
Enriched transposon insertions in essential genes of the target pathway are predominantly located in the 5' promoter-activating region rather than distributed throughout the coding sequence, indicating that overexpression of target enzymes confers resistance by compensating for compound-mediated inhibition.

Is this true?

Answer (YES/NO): YES